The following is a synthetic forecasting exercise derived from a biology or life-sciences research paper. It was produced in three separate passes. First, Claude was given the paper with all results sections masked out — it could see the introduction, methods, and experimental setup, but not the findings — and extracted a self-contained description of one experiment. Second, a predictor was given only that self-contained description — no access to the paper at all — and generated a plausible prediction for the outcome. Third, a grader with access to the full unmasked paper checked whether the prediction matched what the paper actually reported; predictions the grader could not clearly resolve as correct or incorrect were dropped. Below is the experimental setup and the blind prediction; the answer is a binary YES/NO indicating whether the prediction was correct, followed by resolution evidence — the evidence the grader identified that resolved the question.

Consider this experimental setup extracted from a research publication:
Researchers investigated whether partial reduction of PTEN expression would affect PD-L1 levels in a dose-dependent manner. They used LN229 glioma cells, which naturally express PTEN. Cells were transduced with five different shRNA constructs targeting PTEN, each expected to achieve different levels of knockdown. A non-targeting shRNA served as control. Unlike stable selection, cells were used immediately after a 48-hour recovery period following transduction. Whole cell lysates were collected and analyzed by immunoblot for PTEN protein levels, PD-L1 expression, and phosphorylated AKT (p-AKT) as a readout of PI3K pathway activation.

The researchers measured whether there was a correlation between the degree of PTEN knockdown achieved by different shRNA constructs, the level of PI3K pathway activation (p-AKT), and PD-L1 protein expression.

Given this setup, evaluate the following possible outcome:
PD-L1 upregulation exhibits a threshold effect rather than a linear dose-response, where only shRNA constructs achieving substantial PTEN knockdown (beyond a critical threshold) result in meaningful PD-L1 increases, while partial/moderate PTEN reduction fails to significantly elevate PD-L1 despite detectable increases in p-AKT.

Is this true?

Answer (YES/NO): NO